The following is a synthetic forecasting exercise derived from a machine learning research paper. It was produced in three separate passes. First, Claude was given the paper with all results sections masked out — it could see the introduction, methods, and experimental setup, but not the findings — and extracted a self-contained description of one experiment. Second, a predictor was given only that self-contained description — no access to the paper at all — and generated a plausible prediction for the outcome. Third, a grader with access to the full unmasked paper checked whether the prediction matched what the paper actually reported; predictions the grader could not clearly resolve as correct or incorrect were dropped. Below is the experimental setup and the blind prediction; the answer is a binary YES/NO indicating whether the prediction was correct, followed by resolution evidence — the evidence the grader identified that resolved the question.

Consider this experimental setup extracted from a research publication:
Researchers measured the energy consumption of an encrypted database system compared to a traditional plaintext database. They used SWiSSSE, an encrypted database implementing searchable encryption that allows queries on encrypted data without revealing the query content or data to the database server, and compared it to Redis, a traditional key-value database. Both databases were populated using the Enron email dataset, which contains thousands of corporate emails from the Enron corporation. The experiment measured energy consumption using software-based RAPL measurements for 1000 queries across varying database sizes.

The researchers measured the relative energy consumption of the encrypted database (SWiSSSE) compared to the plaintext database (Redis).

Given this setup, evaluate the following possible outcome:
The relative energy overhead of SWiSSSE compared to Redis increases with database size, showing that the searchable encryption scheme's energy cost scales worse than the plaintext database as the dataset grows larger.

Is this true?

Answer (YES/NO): YES